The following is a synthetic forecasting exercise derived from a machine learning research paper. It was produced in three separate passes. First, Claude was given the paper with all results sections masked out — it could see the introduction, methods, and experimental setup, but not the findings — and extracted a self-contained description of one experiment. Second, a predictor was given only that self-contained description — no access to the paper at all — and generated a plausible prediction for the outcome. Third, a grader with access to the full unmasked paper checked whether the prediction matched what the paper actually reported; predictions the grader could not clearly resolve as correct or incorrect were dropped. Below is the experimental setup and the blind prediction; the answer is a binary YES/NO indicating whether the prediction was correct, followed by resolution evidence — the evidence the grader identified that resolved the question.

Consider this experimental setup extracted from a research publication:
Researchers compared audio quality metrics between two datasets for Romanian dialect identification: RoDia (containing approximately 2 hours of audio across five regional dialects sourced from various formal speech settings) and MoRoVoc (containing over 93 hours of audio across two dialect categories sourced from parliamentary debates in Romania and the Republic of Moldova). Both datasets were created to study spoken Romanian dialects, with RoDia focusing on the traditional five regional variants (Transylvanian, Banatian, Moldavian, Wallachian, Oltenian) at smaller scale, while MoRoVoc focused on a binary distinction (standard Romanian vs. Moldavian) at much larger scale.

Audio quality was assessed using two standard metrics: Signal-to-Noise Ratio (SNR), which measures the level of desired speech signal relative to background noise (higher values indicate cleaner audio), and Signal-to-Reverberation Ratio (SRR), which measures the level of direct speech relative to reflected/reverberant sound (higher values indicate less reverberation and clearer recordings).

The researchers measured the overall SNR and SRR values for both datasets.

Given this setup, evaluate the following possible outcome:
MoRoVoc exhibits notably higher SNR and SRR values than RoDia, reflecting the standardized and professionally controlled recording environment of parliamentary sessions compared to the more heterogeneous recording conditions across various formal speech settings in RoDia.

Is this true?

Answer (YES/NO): NO